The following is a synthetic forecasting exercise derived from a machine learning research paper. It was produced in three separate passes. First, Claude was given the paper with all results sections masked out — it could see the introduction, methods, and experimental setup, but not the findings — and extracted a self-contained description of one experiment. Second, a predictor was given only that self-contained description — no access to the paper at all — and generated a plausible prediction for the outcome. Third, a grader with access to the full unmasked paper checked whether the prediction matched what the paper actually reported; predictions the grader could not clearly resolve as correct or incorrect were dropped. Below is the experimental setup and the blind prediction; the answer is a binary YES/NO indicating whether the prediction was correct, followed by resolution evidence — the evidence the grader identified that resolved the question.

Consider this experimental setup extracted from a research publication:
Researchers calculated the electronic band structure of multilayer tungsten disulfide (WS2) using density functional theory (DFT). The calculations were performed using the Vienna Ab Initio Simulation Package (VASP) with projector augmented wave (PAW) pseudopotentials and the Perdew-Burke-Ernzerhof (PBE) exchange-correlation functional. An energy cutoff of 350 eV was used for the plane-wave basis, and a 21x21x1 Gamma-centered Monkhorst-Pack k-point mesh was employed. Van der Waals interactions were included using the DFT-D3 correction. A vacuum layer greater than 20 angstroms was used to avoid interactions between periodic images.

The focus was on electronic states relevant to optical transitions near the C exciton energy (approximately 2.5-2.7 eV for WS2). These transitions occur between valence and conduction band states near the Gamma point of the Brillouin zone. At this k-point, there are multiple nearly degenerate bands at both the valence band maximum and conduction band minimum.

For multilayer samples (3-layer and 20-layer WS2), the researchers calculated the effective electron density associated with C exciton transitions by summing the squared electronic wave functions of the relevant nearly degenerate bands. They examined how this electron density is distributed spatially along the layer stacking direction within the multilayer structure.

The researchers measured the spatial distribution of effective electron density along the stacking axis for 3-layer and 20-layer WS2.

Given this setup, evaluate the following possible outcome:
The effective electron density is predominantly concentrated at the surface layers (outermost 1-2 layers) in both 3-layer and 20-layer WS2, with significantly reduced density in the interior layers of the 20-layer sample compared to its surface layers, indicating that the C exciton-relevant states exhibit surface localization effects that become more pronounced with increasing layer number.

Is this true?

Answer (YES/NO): NO